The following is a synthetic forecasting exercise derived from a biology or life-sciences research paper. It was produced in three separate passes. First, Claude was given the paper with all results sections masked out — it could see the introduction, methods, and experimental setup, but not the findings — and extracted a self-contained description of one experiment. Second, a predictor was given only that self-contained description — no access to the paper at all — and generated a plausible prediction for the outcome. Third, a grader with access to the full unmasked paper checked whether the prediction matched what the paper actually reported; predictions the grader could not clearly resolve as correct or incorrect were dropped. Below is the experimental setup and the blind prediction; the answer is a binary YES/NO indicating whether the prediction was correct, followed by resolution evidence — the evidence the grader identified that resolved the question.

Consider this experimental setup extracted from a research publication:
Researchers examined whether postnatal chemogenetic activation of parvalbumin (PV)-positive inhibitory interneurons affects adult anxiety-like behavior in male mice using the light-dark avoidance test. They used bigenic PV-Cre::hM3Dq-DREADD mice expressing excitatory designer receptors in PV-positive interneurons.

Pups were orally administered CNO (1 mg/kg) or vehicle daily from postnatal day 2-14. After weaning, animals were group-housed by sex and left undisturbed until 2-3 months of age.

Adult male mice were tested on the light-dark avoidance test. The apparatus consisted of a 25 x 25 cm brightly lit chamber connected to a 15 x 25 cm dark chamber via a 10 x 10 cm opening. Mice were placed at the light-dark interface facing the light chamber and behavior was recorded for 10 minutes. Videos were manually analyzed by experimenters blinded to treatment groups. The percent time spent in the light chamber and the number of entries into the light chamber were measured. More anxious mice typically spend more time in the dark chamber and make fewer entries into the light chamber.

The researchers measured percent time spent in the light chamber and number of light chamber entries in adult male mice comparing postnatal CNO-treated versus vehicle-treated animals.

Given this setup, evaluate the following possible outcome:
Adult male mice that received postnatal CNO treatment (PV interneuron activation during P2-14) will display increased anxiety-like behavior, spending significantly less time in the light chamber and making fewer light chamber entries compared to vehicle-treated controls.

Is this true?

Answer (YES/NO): NO